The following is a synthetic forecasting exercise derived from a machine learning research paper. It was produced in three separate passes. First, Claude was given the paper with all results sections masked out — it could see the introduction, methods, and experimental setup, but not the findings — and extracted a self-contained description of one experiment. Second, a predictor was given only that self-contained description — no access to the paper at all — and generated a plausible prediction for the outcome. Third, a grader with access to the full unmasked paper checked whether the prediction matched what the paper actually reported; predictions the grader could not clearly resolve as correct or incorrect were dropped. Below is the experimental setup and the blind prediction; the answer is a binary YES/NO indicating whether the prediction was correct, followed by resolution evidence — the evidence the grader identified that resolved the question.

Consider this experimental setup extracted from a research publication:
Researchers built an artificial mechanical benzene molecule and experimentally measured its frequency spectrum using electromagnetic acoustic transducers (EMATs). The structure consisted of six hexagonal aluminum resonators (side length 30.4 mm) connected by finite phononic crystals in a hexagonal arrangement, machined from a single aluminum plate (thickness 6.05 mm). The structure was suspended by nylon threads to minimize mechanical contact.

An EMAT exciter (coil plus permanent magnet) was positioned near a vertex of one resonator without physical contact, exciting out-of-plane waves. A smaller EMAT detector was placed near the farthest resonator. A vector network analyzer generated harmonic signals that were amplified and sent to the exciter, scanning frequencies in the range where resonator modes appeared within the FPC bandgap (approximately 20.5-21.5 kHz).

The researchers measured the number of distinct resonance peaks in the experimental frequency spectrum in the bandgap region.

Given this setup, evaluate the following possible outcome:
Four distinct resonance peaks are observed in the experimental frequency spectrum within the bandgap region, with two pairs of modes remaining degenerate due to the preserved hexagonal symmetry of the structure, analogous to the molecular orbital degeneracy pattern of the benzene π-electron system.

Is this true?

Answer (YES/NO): YES